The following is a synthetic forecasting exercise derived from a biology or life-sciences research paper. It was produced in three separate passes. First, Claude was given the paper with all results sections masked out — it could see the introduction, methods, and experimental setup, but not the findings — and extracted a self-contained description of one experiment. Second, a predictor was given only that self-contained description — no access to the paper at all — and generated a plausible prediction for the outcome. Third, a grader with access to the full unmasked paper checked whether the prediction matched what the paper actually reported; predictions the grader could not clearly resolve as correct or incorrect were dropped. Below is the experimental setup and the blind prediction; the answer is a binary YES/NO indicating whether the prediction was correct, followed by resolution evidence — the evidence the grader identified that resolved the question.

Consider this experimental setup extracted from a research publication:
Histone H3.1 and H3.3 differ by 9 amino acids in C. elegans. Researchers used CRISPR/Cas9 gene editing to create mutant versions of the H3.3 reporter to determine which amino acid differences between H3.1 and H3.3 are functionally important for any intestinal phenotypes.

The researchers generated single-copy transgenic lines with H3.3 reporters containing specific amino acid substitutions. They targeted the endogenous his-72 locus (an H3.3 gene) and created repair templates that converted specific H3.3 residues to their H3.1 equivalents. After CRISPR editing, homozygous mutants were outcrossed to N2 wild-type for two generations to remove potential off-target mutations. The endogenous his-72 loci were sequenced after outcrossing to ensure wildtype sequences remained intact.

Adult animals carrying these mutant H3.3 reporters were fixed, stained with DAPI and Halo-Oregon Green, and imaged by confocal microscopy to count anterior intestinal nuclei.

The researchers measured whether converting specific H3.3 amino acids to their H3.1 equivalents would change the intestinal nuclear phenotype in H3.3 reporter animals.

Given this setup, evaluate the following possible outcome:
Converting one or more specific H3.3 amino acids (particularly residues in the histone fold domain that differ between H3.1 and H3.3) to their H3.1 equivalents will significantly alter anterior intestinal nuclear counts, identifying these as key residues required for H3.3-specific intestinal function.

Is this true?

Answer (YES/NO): YES